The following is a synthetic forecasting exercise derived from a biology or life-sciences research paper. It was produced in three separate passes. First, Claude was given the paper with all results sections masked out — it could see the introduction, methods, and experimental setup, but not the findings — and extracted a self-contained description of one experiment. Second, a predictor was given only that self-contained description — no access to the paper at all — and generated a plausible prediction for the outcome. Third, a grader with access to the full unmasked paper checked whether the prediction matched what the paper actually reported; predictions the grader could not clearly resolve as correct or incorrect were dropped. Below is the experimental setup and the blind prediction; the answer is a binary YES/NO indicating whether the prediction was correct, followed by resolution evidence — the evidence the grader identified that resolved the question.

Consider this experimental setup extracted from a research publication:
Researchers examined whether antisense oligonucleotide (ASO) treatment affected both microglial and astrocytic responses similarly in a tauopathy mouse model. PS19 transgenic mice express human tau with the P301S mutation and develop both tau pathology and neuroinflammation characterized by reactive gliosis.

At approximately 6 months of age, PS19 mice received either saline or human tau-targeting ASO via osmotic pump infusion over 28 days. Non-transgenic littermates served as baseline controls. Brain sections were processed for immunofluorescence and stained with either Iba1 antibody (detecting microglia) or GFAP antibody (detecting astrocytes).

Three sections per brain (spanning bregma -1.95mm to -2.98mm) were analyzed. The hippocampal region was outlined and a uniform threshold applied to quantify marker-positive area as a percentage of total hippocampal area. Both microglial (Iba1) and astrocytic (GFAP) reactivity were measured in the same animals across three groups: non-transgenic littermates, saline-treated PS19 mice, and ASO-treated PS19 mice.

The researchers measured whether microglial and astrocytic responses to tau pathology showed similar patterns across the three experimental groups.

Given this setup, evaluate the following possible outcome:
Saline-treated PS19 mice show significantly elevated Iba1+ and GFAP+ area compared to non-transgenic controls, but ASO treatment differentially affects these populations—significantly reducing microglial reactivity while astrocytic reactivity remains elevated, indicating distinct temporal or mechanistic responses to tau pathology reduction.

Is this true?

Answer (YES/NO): NO